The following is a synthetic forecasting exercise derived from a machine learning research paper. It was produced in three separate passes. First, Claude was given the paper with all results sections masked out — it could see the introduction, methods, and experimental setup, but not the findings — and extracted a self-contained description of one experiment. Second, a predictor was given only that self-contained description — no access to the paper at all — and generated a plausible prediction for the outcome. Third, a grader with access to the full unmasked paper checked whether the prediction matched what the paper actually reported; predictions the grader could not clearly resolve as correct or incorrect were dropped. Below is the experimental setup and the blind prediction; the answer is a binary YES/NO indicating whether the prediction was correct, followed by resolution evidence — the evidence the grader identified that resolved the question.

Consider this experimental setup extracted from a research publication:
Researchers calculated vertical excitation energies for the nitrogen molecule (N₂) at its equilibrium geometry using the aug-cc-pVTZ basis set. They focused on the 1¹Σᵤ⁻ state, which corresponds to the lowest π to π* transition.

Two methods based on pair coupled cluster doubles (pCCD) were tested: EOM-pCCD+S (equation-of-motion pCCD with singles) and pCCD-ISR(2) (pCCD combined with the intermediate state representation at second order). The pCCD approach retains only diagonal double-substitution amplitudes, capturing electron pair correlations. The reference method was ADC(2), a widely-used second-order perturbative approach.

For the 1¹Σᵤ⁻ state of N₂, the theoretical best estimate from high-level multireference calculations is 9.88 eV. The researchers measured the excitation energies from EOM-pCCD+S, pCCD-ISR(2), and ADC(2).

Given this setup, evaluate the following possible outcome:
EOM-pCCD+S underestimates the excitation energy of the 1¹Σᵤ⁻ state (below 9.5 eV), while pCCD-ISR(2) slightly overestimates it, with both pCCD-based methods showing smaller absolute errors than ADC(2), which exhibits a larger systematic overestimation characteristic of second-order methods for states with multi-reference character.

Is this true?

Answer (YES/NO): NO